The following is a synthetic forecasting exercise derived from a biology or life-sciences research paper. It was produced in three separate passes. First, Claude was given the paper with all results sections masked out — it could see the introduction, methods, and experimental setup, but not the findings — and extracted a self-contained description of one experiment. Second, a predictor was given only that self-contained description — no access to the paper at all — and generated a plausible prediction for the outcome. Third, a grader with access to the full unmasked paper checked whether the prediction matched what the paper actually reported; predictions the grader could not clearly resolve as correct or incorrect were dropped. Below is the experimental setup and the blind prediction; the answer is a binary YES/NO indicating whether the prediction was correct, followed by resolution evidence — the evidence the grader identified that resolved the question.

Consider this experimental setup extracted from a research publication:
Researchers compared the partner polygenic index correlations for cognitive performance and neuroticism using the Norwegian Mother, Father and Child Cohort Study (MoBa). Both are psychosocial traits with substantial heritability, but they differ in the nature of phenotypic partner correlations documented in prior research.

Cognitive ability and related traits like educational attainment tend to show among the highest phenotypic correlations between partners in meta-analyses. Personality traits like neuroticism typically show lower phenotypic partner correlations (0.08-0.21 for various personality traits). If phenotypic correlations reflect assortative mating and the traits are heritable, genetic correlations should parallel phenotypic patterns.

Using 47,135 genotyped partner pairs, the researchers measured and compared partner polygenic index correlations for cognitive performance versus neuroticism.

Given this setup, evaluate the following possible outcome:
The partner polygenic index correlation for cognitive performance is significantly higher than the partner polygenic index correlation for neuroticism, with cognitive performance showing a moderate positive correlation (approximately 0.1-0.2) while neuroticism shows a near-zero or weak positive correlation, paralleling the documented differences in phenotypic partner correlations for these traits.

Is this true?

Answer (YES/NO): NO